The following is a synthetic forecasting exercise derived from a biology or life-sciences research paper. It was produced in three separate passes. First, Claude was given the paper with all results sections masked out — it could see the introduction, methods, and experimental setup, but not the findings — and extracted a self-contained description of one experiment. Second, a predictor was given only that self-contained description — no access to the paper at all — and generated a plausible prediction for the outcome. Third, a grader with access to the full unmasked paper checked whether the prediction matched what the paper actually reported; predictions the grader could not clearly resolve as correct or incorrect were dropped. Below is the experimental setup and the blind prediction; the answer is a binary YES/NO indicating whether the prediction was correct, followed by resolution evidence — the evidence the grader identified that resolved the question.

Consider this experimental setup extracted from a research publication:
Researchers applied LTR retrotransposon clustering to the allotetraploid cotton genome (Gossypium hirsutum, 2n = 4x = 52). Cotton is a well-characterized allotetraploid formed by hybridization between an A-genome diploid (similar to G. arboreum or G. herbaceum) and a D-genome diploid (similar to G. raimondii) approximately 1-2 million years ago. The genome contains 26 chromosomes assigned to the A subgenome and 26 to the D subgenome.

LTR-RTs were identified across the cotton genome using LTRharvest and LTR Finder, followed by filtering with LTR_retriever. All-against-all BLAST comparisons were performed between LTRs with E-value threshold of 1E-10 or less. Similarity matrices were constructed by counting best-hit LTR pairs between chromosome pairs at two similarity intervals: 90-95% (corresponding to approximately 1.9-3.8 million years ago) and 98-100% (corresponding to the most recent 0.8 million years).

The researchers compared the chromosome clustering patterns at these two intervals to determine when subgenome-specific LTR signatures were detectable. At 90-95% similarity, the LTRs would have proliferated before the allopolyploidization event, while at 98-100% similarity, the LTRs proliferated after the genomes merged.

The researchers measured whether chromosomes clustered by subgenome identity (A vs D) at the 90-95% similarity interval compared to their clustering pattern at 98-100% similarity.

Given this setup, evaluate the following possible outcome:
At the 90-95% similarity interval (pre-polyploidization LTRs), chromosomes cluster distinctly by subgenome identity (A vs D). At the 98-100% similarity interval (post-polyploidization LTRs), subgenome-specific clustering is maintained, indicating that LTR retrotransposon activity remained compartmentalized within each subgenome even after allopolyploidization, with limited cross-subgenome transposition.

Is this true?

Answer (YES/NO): YES